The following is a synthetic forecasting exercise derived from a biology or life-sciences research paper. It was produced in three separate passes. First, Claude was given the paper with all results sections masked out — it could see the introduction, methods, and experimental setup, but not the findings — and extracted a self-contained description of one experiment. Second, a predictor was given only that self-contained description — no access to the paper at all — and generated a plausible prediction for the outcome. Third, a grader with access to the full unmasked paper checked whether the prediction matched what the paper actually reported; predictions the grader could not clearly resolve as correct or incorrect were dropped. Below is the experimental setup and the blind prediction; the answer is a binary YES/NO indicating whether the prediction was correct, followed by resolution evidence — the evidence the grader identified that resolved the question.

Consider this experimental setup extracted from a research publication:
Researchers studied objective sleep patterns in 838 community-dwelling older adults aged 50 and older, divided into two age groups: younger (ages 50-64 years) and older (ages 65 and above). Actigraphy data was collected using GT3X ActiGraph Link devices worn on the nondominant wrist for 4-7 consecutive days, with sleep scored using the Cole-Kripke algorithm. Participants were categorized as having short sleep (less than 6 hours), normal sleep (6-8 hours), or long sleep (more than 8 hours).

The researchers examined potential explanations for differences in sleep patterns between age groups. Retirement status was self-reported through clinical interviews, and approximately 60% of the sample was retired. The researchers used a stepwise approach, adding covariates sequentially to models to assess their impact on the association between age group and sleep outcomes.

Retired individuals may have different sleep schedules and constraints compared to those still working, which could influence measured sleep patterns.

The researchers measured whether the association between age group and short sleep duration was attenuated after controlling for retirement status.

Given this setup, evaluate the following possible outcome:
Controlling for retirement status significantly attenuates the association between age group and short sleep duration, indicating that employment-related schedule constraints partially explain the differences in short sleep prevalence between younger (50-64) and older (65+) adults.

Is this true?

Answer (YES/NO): YES